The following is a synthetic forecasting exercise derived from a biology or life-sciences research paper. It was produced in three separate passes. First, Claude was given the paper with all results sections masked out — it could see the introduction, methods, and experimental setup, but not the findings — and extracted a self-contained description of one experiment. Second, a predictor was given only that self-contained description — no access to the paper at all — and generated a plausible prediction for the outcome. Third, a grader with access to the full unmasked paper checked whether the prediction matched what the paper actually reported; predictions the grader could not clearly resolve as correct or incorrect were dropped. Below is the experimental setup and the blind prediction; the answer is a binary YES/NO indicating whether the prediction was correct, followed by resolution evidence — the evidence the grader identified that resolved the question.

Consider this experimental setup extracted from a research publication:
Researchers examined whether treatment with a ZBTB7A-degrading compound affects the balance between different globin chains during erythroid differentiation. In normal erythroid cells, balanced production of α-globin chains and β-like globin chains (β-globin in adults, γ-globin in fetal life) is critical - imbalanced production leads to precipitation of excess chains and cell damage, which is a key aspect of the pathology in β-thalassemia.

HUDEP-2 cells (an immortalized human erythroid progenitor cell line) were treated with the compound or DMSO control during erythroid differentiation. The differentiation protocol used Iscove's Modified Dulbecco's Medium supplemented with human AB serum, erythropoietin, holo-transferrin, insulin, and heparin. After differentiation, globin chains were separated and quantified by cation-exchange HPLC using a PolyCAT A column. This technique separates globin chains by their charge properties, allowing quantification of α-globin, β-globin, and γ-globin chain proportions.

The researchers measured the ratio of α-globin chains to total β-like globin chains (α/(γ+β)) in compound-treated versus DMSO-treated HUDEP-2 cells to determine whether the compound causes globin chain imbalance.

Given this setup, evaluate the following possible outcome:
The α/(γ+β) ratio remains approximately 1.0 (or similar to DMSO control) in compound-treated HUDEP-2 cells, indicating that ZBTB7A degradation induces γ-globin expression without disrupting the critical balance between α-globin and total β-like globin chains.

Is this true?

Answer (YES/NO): YES